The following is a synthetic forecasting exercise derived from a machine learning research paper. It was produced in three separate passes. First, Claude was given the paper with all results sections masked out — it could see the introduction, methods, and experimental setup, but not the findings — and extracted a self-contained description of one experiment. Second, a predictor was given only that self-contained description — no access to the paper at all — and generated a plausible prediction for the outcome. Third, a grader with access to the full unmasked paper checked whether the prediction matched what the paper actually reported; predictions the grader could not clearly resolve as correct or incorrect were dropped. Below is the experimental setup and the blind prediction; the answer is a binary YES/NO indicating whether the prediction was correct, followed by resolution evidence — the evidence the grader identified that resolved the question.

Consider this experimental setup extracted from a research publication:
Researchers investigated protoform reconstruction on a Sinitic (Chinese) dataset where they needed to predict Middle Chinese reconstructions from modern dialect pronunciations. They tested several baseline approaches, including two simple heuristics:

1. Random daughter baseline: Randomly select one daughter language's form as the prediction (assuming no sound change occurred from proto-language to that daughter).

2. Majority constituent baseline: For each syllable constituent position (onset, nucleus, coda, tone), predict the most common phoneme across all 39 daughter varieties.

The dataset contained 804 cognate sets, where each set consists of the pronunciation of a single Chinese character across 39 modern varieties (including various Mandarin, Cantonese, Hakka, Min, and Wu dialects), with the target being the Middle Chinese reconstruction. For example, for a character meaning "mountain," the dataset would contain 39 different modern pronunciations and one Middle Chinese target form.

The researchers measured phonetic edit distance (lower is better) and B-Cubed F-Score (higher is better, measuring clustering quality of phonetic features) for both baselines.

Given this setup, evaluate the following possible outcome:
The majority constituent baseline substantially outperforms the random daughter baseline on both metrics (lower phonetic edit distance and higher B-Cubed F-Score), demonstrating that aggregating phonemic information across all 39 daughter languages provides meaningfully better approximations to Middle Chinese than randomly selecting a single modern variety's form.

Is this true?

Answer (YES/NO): NO